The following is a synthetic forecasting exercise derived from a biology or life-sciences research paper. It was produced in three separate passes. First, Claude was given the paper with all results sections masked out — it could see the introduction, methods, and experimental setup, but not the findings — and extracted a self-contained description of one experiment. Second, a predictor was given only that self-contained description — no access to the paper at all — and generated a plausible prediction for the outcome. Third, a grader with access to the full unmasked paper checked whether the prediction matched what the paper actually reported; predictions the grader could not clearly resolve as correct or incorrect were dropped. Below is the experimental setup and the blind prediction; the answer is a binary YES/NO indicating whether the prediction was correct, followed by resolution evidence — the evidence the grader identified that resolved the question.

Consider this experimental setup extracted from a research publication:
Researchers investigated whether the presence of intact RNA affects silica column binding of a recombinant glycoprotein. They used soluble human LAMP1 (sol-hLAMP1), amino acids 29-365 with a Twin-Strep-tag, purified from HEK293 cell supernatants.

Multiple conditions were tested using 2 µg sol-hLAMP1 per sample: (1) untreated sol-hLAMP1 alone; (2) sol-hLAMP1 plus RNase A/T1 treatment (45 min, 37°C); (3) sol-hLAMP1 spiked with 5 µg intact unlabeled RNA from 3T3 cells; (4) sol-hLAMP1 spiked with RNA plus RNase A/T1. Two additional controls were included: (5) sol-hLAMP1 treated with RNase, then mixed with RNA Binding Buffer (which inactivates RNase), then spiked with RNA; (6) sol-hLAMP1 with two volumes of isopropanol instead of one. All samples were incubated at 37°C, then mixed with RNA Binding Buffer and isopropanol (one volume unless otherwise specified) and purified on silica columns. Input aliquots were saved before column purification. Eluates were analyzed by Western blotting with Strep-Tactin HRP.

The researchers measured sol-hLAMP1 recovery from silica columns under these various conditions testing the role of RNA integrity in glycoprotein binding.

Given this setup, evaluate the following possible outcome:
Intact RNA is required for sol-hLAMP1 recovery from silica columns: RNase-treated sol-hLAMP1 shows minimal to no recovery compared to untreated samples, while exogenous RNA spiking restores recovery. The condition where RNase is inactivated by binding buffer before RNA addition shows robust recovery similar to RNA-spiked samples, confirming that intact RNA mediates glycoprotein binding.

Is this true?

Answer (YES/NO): YES